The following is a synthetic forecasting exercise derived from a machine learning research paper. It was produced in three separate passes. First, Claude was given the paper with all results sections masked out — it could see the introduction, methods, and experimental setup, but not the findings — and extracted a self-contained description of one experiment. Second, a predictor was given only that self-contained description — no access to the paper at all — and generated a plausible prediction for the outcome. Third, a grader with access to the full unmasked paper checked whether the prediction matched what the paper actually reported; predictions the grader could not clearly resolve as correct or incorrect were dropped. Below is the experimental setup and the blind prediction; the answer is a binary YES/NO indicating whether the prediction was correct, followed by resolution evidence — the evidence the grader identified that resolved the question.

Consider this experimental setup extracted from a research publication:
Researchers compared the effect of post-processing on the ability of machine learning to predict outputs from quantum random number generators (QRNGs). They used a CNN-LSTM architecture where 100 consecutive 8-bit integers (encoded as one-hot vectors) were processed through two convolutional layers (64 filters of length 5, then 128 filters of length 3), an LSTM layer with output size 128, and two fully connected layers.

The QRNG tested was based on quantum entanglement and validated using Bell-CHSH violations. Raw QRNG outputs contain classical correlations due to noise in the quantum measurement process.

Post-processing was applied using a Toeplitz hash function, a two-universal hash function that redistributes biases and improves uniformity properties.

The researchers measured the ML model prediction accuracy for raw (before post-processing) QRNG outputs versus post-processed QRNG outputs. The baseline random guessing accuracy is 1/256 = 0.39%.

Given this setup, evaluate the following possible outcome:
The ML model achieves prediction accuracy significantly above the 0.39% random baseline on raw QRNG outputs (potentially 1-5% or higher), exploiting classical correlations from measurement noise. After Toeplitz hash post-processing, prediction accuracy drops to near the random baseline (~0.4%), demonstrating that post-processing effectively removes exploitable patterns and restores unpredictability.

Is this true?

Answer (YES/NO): NO